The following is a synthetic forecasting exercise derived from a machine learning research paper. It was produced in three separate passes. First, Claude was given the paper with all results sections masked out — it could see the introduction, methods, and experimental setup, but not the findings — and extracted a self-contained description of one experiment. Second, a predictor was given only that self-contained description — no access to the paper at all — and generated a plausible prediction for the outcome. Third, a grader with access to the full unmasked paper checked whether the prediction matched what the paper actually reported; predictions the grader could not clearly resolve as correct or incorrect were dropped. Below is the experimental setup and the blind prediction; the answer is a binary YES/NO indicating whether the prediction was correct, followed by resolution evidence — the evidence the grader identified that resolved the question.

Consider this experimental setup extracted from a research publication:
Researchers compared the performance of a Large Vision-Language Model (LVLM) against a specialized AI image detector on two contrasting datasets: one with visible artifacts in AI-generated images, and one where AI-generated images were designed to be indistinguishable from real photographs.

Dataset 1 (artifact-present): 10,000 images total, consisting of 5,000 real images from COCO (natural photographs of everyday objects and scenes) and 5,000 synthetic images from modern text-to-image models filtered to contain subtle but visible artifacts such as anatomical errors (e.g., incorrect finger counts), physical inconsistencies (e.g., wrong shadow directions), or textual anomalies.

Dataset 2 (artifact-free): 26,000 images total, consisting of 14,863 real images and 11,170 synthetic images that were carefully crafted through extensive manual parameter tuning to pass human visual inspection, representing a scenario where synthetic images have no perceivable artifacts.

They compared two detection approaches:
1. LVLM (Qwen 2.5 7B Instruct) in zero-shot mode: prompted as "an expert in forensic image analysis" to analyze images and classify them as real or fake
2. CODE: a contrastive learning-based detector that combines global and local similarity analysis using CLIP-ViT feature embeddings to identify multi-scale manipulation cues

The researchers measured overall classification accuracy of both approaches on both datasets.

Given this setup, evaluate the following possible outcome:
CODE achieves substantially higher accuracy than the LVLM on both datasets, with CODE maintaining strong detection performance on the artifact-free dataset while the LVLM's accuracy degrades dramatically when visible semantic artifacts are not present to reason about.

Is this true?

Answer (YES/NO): NO